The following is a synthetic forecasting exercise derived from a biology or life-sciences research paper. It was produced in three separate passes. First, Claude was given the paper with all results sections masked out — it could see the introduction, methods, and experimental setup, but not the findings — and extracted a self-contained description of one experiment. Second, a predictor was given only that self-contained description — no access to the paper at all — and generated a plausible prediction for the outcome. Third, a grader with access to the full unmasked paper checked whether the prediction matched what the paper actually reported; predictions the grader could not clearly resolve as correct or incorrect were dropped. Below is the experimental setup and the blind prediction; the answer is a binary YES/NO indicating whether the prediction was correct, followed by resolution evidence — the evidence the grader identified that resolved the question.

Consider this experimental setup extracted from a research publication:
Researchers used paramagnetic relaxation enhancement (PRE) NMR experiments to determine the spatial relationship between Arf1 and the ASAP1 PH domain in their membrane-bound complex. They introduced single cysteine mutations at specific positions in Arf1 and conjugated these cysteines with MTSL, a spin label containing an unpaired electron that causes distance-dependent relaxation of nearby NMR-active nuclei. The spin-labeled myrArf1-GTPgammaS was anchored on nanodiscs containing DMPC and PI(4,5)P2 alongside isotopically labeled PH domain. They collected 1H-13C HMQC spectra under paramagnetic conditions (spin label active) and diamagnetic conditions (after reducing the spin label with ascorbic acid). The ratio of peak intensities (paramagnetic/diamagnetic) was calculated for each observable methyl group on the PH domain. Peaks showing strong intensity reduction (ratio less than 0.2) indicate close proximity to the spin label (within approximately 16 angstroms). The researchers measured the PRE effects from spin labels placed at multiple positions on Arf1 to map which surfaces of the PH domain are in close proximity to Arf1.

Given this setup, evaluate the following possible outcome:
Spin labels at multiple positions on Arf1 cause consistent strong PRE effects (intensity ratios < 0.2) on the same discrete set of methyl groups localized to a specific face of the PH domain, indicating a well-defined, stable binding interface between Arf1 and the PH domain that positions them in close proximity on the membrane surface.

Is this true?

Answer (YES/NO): NO